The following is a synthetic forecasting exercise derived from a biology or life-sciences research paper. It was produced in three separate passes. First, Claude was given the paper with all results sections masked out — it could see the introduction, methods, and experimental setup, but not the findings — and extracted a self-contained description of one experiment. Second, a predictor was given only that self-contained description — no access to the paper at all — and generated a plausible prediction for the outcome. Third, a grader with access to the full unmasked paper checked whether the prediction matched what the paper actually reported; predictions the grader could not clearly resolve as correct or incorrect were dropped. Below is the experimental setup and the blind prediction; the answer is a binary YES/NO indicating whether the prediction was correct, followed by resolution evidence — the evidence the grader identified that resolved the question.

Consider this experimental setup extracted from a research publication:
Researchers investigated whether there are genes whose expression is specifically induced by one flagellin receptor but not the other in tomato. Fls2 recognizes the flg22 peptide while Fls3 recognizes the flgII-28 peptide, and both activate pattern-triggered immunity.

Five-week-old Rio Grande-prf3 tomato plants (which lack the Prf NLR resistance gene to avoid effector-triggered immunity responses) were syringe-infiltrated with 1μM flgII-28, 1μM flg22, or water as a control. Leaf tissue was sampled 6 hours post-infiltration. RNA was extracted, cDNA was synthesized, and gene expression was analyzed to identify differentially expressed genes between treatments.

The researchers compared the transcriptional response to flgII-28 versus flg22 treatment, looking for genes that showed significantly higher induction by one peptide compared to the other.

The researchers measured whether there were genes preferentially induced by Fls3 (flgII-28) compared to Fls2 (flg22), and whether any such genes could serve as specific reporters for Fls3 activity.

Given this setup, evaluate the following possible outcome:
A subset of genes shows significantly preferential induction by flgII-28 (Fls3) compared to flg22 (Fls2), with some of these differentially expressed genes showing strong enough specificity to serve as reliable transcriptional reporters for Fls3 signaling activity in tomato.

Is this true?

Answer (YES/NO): YES